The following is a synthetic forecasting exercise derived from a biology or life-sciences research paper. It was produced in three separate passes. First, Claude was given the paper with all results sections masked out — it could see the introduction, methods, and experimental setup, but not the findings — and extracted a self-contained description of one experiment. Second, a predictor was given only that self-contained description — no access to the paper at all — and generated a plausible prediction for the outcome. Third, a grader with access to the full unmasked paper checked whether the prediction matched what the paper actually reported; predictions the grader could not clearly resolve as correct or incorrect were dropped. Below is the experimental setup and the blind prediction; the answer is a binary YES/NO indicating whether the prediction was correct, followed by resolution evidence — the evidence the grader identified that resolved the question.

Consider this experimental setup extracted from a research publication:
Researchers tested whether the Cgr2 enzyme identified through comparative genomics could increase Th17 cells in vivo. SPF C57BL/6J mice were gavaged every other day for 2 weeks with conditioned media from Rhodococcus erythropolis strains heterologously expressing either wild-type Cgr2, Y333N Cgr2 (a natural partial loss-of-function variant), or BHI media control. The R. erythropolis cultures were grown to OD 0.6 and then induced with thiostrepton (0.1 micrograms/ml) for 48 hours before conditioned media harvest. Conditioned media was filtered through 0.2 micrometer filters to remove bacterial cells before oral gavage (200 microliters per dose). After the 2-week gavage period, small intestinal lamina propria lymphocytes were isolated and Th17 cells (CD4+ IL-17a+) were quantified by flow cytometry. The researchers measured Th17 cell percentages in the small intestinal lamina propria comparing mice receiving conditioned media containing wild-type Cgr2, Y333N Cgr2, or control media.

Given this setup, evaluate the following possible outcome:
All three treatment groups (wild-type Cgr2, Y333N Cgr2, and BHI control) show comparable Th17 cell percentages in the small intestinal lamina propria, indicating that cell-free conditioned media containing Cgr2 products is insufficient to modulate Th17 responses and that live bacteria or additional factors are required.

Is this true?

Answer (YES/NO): NO